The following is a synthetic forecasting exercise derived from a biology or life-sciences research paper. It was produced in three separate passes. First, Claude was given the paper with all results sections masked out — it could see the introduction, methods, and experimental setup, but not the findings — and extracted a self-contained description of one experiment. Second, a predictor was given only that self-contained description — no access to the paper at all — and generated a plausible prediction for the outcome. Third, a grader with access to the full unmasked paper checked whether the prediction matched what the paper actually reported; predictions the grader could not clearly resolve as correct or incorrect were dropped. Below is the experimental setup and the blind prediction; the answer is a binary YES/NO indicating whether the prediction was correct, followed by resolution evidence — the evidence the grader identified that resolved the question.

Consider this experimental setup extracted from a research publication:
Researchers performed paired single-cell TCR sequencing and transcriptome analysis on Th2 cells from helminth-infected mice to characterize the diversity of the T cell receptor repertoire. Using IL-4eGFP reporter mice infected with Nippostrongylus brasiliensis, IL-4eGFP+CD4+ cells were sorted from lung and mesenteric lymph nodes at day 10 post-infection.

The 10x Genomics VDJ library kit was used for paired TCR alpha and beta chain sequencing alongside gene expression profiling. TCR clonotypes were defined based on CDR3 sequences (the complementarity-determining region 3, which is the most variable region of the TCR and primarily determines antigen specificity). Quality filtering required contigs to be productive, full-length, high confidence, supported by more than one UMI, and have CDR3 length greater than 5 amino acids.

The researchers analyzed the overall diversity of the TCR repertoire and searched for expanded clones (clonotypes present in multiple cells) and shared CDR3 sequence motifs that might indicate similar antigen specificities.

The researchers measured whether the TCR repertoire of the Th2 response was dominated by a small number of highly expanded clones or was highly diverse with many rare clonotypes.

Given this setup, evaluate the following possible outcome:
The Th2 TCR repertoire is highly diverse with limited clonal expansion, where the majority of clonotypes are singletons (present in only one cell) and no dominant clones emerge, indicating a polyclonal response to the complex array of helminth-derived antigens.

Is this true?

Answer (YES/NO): YES